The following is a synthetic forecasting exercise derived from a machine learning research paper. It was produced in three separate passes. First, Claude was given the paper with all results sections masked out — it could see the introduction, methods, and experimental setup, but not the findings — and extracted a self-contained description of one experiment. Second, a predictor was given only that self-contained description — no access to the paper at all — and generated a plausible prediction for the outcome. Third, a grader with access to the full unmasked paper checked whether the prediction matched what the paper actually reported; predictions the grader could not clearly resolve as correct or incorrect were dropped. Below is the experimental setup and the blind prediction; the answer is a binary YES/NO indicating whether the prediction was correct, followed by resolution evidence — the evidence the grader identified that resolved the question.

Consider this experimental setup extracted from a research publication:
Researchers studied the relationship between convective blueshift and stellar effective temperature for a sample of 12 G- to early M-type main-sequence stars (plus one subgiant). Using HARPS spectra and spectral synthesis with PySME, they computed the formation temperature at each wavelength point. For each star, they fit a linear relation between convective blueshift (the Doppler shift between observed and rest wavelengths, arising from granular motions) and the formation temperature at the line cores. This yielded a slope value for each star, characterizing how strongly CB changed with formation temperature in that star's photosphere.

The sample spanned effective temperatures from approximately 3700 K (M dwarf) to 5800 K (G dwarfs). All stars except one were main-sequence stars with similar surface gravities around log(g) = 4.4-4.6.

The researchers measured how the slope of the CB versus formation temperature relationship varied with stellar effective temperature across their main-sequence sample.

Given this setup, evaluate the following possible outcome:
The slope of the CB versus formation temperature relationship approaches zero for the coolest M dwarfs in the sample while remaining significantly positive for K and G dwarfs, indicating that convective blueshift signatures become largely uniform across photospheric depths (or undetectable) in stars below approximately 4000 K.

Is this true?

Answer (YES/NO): NO